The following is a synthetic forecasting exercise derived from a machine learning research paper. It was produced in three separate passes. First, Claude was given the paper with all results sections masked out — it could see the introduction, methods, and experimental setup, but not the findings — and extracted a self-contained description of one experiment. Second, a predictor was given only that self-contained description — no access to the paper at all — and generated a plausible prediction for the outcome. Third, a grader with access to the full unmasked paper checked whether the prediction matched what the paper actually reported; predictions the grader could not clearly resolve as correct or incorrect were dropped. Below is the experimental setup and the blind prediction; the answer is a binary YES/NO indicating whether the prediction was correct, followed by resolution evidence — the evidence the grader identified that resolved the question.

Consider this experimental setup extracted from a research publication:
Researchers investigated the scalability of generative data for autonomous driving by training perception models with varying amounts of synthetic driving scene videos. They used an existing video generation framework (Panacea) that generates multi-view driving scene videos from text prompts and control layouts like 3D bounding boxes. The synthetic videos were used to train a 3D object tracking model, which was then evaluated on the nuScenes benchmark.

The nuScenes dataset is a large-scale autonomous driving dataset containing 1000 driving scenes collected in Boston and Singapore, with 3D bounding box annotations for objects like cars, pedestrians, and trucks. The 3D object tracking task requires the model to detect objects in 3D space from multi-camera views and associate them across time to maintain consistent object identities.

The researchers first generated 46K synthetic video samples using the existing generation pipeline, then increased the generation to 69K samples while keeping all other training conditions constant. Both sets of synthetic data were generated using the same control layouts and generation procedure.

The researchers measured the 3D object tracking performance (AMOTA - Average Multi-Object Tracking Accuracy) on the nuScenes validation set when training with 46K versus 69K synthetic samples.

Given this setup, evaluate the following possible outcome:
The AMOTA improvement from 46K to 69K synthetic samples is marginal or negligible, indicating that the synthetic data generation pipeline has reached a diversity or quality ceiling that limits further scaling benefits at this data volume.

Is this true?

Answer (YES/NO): NO